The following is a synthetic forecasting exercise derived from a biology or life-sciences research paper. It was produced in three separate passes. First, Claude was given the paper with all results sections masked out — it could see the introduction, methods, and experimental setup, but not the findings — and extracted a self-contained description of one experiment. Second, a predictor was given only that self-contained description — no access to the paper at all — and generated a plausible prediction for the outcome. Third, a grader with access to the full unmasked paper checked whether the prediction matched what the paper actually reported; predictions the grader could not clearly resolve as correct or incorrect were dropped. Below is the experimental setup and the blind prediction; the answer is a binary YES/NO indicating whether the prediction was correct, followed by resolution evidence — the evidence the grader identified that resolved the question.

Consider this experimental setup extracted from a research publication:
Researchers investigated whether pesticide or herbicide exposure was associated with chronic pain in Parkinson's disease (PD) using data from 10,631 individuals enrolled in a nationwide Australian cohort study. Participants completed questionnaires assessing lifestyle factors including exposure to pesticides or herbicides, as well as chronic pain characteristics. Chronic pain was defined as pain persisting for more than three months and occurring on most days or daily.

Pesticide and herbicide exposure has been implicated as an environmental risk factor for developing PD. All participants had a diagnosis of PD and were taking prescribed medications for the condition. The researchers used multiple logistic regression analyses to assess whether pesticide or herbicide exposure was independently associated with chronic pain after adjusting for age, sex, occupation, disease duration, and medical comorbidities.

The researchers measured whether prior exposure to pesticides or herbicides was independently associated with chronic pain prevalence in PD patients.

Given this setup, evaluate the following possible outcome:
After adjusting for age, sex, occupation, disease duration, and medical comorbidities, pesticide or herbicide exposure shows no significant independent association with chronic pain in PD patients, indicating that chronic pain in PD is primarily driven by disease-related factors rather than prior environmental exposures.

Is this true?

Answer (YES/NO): NO